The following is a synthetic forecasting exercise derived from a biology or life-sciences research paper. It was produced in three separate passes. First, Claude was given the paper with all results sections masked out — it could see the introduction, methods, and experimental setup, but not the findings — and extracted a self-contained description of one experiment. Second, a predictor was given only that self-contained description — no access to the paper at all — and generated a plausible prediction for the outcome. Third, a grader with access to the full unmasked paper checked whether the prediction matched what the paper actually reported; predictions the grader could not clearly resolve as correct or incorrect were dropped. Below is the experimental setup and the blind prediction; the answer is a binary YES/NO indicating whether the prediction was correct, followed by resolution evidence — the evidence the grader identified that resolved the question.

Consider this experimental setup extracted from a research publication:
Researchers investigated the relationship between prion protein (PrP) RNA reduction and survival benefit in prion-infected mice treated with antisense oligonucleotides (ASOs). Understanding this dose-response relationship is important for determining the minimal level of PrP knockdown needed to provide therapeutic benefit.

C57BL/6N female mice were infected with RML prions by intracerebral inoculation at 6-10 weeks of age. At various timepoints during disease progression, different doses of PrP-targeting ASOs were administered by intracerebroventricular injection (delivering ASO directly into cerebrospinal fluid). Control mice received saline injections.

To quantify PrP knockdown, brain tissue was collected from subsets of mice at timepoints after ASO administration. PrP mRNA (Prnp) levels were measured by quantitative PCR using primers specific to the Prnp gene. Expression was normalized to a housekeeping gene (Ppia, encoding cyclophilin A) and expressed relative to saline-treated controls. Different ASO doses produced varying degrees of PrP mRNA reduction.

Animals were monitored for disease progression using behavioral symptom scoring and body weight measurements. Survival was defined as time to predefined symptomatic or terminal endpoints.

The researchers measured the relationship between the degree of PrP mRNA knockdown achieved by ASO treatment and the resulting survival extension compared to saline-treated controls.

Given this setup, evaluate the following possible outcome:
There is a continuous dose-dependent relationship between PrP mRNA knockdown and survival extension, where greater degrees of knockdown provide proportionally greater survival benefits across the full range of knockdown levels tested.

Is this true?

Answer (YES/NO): YES